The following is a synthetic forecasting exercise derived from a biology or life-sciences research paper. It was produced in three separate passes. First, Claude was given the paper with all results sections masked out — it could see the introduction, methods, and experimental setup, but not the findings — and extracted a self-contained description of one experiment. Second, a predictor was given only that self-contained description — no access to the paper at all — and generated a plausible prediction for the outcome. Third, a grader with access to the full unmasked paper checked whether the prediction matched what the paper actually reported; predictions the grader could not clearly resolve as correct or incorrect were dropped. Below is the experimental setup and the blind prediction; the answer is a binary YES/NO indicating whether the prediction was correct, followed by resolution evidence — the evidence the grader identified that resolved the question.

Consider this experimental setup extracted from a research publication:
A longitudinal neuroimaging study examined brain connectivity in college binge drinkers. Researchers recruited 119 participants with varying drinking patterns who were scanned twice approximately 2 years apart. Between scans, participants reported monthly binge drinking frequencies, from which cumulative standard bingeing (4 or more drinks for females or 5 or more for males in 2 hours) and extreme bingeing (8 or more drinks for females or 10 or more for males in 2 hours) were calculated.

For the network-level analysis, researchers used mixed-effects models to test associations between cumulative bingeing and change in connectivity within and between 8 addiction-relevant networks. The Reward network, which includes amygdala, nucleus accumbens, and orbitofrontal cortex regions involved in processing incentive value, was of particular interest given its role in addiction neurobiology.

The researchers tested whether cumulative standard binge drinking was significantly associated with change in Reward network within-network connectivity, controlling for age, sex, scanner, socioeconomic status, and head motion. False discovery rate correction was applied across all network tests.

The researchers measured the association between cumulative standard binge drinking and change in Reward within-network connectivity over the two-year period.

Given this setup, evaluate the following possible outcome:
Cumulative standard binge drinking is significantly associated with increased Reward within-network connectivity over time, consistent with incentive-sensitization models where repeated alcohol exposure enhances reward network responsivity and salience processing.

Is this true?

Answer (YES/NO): NO